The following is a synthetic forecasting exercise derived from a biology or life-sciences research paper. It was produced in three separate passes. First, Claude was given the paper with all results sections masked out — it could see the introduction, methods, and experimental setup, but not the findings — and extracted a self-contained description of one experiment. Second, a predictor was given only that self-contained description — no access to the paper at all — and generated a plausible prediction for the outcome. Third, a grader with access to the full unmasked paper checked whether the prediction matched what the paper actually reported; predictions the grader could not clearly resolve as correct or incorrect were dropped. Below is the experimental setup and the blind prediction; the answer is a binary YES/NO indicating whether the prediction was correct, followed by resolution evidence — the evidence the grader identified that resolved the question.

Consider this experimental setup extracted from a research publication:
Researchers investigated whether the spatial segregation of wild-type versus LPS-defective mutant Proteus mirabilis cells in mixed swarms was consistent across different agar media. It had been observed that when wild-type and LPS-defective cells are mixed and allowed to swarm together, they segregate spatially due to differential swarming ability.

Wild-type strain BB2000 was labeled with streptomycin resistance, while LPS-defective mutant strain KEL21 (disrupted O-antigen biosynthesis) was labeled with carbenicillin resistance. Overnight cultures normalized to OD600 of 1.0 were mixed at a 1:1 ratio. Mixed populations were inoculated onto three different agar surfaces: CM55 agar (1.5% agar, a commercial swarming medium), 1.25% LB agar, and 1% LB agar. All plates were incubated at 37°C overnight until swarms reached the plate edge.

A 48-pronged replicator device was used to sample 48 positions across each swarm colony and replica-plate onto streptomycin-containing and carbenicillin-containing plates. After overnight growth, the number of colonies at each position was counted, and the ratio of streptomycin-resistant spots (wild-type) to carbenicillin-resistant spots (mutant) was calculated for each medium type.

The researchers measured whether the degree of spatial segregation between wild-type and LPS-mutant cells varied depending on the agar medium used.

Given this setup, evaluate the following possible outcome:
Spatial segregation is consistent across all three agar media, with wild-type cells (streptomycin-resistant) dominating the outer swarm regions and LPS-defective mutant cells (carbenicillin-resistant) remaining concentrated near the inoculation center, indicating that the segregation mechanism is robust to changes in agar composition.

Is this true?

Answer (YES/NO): NO